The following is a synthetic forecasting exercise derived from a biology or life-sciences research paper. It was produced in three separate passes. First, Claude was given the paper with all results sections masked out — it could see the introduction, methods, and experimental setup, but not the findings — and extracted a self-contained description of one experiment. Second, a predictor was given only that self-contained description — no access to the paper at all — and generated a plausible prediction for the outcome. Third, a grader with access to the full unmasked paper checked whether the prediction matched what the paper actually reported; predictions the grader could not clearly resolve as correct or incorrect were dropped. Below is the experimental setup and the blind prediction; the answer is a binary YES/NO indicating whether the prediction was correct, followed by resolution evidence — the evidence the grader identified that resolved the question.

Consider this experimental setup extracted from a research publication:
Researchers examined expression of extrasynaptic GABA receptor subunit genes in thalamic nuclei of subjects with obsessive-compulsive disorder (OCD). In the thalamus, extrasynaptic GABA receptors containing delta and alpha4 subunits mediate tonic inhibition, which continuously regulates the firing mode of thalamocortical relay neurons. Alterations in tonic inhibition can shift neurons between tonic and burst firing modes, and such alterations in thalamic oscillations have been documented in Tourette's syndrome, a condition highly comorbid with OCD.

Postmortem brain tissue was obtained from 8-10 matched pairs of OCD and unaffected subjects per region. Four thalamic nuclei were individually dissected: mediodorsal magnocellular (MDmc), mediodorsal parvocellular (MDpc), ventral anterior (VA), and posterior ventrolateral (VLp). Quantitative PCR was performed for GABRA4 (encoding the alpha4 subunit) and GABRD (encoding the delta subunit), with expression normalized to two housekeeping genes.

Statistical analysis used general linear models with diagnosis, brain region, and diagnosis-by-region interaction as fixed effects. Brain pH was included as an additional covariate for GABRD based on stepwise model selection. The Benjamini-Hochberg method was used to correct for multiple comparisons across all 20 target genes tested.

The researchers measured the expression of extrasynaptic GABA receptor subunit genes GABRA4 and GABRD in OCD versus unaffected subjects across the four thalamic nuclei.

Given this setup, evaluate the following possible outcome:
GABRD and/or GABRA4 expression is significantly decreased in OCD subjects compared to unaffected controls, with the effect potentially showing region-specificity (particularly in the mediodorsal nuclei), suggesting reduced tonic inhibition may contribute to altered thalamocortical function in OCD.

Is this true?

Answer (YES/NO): NO